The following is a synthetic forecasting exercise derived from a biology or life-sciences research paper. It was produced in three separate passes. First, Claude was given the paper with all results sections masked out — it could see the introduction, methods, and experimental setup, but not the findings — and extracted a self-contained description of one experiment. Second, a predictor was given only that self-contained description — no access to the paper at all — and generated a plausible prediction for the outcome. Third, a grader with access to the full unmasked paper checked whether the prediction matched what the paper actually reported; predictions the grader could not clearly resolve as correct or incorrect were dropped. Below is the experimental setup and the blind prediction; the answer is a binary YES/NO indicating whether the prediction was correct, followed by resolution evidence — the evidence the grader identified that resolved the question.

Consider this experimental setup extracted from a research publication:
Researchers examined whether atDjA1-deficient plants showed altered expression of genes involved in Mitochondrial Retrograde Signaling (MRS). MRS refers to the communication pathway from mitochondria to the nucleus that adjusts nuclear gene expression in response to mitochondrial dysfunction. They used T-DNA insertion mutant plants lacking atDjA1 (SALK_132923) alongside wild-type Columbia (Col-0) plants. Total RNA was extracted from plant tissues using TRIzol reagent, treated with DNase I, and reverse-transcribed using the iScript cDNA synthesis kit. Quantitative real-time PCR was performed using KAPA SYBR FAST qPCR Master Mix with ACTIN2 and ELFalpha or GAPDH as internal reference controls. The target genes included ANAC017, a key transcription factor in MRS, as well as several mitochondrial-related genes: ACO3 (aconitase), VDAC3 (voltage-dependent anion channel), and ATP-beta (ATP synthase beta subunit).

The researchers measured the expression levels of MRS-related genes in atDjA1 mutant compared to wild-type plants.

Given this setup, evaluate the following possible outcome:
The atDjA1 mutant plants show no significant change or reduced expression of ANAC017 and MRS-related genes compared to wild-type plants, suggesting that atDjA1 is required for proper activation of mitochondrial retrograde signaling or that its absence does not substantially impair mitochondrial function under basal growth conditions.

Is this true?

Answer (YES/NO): NO